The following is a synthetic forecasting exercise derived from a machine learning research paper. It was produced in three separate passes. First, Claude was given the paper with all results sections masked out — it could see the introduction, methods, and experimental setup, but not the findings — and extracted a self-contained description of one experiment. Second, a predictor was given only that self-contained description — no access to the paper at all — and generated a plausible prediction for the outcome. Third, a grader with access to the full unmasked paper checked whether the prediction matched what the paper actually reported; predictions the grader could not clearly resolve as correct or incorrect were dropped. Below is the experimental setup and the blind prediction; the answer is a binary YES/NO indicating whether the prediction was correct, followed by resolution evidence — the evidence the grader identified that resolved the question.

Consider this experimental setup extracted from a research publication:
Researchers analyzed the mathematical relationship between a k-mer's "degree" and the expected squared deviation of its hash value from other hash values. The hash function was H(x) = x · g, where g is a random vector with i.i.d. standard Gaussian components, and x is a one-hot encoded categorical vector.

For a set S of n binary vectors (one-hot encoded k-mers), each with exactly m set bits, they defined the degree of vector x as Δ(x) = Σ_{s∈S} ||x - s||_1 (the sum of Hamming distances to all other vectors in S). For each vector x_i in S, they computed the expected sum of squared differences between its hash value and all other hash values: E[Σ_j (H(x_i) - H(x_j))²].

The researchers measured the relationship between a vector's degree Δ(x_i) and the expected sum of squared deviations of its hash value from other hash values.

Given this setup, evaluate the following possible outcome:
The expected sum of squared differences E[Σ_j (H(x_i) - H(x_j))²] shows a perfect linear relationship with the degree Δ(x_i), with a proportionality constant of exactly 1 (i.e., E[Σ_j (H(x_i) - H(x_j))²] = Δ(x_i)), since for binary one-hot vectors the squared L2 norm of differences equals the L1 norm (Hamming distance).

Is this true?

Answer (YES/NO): YES